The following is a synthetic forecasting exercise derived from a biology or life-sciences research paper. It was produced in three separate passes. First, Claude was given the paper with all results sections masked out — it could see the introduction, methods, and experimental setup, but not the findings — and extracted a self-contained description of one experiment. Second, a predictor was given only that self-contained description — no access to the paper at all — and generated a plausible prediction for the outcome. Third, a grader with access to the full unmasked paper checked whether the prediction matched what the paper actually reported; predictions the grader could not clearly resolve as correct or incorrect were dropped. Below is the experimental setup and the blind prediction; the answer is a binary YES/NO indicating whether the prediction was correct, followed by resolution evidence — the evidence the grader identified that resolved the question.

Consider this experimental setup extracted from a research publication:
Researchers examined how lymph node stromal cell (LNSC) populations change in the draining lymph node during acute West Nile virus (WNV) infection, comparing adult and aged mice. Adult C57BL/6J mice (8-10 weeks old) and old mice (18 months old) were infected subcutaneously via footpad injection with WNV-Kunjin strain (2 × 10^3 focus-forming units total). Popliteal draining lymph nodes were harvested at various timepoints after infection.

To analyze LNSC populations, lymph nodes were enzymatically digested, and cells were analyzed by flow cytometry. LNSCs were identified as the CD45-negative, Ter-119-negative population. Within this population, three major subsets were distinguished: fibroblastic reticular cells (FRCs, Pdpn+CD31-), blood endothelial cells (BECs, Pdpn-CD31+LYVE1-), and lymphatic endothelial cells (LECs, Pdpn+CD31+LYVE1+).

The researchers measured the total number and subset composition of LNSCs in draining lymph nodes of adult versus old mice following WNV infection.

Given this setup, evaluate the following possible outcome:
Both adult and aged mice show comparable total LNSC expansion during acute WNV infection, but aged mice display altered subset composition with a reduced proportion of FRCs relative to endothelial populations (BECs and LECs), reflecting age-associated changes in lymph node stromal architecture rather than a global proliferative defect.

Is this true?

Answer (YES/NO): NO